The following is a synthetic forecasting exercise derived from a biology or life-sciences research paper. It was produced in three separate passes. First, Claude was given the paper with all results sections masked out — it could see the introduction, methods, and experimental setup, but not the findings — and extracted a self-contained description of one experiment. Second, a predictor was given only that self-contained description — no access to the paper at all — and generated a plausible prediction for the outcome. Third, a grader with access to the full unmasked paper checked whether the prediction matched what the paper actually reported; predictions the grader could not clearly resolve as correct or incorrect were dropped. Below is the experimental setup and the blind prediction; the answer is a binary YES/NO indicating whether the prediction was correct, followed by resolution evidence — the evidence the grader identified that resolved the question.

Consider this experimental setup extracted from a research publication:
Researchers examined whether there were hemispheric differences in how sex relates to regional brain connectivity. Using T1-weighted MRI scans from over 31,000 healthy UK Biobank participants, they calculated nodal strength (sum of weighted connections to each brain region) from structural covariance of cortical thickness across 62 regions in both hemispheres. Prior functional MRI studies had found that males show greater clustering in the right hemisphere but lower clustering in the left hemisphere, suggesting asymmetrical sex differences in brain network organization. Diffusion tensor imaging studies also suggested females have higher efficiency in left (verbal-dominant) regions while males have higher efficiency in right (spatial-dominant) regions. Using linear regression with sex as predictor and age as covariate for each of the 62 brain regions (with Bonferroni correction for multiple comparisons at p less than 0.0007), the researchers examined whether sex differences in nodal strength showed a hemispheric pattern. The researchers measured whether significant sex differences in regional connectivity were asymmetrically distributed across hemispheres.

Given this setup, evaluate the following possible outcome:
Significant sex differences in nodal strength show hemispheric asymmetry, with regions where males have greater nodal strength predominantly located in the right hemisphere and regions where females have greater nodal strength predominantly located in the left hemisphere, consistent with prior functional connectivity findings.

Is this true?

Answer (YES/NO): NO